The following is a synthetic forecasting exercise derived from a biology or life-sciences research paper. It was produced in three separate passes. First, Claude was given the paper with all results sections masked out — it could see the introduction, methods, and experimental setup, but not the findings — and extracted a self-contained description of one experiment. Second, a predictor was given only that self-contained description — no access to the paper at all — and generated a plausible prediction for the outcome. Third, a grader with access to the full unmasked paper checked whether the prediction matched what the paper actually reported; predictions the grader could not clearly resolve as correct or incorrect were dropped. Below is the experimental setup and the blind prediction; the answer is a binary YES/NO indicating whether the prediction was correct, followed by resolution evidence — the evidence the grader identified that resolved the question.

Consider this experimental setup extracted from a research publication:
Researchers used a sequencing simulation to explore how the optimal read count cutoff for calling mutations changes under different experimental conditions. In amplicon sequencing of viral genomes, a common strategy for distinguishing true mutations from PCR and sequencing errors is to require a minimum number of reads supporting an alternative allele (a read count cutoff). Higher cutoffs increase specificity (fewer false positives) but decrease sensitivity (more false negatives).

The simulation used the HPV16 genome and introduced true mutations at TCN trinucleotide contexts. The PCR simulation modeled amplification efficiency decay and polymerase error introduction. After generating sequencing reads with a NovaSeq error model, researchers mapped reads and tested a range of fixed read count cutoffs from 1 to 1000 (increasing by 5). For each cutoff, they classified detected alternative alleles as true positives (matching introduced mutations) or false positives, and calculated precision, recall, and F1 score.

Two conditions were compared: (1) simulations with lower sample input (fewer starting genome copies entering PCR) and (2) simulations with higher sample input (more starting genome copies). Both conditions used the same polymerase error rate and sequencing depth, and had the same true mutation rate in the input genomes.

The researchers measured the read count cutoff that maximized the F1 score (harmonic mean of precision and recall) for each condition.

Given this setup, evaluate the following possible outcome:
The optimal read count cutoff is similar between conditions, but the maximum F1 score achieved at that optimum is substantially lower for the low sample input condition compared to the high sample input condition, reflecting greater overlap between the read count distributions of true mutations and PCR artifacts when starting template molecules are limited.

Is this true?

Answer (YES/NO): NO